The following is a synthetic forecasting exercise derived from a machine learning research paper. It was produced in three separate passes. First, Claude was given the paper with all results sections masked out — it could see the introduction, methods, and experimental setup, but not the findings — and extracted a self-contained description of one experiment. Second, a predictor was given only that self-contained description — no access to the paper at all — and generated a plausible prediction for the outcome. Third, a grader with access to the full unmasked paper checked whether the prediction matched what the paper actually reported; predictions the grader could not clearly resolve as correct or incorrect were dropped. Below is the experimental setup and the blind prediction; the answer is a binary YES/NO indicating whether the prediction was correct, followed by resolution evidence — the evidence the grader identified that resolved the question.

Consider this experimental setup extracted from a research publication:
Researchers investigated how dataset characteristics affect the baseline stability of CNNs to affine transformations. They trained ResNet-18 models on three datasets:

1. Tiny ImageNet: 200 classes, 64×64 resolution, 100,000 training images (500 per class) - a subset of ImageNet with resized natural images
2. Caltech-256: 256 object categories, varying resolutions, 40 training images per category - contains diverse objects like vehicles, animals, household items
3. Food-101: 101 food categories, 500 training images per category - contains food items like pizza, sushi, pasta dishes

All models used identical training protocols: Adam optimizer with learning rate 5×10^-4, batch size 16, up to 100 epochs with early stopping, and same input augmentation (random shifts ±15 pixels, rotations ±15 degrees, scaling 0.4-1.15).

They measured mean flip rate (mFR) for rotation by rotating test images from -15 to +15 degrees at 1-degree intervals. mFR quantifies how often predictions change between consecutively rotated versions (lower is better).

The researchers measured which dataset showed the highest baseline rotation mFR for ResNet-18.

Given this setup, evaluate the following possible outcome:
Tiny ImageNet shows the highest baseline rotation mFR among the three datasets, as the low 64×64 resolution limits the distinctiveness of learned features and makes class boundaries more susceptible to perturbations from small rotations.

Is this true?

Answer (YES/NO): YES